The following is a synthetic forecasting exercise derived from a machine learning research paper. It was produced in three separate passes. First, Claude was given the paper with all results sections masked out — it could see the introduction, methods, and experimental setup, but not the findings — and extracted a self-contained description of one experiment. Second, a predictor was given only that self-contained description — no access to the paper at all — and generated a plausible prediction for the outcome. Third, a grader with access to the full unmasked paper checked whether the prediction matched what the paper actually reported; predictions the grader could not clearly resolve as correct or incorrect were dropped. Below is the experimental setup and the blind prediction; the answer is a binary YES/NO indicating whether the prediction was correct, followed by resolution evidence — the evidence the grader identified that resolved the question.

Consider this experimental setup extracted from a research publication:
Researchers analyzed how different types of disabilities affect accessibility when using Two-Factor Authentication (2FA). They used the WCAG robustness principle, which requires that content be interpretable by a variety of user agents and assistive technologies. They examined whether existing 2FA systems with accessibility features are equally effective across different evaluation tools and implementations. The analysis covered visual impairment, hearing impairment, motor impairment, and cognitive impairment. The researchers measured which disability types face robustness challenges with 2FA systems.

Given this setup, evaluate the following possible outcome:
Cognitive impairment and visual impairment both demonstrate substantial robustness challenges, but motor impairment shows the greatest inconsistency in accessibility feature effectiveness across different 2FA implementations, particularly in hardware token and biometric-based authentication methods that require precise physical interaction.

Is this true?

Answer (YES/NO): NO